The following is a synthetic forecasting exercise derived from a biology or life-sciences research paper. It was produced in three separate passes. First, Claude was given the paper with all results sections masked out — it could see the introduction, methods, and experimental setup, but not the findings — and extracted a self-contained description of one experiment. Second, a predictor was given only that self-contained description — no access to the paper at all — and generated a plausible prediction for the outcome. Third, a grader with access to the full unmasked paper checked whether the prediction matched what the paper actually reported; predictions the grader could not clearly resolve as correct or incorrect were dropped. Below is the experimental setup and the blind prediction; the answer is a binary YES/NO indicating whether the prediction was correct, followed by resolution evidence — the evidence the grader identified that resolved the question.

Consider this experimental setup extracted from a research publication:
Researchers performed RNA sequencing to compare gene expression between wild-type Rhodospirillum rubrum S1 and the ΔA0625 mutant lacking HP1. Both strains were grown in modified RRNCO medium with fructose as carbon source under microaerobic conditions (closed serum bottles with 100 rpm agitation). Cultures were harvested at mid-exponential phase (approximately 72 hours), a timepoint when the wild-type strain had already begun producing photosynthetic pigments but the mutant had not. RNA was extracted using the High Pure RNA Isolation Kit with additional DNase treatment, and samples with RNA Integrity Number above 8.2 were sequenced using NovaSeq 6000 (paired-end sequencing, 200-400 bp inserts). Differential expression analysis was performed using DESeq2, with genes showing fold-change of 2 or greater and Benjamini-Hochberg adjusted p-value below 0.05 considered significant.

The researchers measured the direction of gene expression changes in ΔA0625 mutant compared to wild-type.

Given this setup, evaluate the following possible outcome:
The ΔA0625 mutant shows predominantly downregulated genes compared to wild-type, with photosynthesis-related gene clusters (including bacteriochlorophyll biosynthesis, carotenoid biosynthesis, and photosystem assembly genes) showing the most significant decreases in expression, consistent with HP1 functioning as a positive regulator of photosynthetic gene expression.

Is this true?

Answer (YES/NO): YES